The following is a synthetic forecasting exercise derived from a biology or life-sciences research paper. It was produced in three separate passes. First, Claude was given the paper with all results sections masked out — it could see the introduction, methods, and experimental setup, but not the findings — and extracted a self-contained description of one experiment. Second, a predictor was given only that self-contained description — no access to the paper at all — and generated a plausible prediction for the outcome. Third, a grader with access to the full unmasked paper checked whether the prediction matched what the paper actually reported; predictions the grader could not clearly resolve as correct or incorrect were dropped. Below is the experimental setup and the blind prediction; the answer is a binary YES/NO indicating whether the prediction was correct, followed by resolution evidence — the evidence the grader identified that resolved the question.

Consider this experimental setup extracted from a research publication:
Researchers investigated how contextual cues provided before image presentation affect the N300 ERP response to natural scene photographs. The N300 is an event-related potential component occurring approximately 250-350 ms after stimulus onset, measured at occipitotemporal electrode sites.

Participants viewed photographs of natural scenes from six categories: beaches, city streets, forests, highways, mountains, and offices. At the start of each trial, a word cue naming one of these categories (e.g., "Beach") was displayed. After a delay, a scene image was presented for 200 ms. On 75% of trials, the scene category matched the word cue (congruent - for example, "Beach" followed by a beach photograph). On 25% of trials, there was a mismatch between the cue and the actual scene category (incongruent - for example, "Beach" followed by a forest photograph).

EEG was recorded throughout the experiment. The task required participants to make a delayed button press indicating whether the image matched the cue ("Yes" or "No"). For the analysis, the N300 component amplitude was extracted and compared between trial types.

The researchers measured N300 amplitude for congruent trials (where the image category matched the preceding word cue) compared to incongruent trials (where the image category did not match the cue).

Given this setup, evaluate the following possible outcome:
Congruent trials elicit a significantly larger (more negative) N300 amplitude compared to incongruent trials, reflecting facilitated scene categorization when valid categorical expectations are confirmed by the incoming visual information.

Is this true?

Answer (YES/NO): NO